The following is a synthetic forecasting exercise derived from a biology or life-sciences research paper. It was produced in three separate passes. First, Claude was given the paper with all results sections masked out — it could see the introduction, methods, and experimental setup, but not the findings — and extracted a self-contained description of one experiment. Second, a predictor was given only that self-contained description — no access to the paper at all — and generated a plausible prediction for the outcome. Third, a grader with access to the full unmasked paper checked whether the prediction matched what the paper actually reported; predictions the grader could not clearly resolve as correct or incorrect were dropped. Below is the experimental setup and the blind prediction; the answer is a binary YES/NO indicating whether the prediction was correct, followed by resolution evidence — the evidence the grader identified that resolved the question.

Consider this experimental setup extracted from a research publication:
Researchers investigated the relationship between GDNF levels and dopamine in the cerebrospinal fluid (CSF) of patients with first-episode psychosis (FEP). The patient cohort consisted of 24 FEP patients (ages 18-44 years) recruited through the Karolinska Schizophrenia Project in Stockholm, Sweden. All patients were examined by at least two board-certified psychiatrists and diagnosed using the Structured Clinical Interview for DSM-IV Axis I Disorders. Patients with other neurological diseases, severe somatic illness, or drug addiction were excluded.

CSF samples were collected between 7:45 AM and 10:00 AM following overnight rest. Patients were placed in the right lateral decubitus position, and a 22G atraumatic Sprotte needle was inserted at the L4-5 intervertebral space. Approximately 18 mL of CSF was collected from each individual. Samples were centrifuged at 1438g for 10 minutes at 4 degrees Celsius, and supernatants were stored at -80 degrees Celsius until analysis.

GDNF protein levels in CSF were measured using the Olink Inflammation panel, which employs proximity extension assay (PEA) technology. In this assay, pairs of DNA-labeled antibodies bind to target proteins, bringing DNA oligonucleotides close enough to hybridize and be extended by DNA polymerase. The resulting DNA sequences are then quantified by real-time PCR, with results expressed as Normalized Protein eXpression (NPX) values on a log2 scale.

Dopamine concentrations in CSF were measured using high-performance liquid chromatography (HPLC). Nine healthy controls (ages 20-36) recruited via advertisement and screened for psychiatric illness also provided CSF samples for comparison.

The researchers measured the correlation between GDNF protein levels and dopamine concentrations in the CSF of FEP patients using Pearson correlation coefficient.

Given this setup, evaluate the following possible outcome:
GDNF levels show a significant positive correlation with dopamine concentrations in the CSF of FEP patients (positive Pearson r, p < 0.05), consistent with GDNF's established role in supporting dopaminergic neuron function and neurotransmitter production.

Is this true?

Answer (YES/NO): YES